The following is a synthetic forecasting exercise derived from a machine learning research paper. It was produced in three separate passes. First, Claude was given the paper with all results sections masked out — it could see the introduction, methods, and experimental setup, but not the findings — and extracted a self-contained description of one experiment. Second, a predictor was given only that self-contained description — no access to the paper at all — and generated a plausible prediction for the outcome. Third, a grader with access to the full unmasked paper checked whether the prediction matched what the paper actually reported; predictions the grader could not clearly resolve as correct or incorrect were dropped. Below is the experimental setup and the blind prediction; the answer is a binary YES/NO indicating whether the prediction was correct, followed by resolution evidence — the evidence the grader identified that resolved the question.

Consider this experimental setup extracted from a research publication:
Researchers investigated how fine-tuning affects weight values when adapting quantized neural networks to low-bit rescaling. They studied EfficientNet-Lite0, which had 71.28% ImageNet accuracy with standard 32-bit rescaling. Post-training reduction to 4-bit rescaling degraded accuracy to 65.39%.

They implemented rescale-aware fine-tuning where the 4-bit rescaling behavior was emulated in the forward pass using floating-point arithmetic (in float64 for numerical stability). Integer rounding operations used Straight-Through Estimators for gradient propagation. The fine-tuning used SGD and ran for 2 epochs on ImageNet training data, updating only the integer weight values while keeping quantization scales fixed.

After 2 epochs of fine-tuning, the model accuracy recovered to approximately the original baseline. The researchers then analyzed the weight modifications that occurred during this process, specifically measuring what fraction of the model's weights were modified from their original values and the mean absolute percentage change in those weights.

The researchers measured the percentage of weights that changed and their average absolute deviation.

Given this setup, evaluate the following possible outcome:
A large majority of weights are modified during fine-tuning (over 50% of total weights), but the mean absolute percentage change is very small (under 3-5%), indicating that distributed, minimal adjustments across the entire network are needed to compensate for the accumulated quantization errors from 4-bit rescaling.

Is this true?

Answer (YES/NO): NO